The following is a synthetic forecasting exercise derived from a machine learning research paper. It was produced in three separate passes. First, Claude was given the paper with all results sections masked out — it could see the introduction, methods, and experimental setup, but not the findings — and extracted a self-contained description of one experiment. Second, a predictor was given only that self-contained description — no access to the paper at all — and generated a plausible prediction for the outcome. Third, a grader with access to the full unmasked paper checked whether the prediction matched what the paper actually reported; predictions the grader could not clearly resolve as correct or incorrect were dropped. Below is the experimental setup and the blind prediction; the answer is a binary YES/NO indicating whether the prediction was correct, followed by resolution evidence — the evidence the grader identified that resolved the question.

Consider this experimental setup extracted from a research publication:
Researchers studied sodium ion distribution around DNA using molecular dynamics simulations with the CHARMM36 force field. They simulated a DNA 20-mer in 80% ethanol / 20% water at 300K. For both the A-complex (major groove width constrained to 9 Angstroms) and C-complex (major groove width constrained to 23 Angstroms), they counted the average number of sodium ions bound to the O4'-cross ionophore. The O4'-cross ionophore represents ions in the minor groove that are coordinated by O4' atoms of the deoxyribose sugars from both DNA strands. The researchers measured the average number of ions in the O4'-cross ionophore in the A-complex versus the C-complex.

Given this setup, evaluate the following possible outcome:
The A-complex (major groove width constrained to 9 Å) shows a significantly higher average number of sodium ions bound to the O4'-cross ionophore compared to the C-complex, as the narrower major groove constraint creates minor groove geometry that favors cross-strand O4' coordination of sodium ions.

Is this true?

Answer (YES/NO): NO